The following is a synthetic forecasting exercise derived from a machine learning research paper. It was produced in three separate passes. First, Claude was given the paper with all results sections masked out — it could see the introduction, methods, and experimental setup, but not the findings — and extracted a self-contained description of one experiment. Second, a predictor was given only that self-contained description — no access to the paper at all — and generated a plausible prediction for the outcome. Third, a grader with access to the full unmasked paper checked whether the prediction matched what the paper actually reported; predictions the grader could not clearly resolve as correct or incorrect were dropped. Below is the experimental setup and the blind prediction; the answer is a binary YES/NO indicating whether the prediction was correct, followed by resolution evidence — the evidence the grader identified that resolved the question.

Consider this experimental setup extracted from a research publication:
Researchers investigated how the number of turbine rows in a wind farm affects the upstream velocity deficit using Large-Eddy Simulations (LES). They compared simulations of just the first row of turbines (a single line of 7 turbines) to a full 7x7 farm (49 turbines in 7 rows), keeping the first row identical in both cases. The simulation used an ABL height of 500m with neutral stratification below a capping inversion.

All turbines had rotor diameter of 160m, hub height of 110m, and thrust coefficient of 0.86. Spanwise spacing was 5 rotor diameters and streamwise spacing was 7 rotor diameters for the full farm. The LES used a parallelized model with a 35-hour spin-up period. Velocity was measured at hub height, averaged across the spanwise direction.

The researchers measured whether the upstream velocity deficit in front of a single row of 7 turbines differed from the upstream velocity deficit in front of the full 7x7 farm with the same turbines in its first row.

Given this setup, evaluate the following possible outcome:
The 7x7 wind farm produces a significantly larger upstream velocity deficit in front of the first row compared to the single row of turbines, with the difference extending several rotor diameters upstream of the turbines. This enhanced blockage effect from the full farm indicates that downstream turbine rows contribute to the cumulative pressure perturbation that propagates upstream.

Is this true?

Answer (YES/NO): YES